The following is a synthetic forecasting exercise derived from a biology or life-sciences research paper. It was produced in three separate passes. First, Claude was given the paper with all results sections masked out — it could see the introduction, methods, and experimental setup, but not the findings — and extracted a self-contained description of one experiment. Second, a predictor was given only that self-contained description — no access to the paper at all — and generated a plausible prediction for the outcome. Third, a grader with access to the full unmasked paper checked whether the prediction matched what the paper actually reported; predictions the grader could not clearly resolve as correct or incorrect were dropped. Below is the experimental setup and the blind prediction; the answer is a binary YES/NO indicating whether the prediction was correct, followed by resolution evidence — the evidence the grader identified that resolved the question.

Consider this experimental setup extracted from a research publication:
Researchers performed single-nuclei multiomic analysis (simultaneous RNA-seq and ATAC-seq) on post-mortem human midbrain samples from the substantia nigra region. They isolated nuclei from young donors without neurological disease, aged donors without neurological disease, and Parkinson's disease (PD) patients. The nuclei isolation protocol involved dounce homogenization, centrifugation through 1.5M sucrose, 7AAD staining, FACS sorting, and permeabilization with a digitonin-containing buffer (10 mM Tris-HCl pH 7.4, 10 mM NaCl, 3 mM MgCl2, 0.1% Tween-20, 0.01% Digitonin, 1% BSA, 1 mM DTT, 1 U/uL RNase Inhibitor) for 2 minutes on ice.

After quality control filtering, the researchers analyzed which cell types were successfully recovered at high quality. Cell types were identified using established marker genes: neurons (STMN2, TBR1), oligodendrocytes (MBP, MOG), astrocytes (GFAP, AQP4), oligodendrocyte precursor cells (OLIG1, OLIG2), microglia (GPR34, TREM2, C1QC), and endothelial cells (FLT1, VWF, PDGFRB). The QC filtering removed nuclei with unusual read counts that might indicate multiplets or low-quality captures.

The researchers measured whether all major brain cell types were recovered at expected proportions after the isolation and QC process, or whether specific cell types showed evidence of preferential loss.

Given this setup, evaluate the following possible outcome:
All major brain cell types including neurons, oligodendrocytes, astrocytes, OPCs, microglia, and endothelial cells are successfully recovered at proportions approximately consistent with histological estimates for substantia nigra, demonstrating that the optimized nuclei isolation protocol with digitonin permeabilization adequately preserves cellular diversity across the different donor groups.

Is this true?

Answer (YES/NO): NO